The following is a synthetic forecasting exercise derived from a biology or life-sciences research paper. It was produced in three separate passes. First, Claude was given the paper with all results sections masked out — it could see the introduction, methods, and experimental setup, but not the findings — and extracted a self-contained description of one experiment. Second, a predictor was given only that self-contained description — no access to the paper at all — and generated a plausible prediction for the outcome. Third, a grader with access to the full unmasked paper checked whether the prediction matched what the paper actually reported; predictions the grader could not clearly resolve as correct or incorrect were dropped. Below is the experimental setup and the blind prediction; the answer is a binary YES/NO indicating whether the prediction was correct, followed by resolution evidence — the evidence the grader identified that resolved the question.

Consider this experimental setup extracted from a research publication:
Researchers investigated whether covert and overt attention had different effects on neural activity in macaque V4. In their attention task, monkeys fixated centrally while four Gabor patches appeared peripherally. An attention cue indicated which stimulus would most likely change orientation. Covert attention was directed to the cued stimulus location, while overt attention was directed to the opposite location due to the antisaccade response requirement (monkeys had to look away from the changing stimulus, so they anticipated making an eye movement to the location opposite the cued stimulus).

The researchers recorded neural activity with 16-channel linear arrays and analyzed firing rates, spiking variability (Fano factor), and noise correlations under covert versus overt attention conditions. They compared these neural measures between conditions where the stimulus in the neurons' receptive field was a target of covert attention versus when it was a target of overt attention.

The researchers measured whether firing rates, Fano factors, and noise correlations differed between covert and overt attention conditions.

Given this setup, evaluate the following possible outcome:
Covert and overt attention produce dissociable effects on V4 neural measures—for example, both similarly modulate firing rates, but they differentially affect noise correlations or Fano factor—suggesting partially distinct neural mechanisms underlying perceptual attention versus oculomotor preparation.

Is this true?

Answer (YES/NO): NO